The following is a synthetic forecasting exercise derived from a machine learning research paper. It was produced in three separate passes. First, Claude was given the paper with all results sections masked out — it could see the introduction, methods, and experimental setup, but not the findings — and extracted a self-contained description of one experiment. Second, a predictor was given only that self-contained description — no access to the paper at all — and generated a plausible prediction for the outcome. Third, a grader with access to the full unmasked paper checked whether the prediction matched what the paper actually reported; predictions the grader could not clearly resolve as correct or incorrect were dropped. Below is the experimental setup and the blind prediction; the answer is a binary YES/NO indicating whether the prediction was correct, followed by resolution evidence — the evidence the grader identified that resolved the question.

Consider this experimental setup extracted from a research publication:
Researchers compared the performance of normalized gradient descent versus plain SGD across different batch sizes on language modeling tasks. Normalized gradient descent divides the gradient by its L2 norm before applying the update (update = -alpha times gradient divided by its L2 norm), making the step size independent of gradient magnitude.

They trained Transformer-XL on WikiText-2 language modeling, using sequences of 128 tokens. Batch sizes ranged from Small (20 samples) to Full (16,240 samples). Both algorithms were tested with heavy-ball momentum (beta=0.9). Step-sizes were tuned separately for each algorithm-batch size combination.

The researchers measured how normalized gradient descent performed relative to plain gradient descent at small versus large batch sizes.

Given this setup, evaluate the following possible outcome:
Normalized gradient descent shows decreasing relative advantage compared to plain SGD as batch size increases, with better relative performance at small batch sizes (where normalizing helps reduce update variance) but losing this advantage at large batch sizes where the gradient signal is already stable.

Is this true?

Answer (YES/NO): NO